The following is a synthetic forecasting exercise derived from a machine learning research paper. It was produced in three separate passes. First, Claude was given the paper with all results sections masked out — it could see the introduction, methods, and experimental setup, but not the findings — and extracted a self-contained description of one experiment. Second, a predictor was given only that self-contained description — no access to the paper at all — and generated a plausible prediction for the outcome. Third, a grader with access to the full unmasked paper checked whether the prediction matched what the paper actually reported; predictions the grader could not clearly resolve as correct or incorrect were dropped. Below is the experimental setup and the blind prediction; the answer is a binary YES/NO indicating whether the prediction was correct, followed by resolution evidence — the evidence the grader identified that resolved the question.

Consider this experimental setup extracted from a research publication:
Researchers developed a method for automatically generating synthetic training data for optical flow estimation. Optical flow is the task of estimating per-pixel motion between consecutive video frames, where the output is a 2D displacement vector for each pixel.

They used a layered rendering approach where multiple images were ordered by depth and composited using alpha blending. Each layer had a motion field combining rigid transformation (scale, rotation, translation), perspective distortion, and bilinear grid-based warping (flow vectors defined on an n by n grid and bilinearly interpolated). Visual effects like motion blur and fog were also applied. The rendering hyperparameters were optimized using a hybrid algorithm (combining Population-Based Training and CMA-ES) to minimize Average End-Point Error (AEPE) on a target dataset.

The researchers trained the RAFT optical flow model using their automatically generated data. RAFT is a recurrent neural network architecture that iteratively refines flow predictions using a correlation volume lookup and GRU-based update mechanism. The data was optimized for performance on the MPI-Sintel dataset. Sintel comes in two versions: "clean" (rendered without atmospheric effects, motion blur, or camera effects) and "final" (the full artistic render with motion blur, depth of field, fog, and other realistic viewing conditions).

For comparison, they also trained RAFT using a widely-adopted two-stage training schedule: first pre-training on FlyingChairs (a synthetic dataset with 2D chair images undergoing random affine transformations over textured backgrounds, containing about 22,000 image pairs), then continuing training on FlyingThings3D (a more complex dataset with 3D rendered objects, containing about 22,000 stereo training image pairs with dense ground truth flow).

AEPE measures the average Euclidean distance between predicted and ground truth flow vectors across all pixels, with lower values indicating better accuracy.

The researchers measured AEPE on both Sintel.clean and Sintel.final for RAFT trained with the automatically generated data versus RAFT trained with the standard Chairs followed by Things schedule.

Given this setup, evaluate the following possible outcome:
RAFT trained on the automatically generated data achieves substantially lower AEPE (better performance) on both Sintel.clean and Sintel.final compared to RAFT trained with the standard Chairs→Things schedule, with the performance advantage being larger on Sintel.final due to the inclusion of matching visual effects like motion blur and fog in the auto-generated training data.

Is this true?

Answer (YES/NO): NO